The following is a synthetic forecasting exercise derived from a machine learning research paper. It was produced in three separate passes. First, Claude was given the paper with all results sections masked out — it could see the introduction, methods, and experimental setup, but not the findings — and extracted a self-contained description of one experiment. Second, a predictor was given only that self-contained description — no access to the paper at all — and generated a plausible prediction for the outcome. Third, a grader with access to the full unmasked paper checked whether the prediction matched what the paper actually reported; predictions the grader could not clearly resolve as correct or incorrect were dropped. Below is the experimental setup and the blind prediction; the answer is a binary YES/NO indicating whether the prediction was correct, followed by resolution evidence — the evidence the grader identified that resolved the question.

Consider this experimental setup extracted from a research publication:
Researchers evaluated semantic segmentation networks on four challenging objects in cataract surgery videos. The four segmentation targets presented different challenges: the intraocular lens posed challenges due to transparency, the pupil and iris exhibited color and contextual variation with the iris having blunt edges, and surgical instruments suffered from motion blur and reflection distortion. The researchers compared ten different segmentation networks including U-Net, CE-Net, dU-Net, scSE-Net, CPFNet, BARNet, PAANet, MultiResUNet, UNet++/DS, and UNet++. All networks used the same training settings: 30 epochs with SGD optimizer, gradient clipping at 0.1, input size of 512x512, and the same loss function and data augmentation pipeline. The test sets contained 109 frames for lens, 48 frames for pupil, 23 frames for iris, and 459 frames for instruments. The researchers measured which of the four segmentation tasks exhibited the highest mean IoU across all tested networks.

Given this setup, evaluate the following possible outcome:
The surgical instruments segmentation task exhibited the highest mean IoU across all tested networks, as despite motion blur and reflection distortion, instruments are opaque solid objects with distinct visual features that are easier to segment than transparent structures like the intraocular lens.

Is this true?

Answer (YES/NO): NO